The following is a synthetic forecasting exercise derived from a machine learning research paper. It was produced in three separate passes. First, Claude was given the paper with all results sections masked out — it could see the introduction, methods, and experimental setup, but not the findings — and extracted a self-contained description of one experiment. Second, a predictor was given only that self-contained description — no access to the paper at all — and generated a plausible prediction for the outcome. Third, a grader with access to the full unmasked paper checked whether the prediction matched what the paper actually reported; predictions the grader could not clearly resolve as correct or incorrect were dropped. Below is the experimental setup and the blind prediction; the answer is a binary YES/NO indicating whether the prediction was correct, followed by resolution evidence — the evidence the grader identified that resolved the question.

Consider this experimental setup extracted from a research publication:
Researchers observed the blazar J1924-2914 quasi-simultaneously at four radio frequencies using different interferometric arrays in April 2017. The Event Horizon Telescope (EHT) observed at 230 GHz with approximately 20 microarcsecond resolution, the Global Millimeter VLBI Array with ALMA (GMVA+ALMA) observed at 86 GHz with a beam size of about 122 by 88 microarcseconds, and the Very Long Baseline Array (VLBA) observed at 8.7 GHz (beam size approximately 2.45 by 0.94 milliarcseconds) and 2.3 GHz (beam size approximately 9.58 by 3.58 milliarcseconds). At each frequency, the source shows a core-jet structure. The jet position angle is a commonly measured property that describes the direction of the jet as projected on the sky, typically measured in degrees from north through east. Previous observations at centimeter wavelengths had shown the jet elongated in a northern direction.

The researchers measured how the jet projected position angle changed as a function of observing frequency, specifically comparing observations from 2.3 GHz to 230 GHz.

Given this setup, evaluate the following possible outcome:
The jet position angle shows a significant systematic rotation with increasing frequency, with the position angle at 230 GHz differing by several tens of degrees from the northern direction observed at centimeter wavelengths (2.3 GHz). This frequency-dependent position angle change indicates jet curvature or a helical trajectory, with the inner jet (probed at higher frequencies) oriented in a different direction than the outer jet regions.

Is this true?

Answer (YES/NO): YES